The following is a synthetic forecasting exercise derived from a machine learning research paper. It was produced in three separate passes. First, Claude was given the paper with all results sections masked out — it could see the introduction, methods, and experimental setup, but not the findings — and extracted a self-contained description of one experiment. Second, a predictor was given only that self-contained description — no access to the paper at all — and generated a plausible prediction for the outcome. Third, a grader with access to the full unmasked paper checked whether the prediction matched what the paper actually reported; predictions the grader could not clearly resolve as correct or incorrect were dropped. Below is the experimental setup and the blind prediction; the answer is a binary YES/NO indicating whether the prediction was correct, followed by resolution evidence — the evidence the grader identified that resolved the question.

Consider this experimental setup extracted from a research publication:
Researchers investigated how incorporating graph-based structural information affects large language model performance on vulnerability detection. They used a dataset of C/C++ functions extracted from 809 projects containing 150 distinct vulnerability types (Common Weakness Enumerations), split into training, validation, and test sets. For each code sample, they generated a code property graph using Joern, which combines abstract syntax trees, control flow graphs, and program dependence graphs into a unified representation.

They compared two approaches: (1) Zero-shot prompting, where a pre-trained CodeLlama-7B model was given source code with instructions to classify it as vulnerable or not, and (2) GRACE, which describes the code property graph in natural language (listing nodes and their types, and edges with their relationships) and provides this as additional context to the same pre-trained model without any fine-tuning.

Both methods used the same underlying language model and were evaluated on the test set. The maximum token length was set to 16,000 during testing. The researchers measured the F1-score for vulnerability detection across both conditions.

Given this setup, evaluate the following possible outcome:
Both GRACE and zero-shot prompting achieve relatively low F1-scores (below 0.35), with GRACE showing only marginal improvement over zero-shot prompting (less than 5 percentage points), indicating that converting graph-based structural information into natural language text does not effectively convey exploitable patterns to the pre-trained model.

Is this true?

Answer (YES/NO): NO